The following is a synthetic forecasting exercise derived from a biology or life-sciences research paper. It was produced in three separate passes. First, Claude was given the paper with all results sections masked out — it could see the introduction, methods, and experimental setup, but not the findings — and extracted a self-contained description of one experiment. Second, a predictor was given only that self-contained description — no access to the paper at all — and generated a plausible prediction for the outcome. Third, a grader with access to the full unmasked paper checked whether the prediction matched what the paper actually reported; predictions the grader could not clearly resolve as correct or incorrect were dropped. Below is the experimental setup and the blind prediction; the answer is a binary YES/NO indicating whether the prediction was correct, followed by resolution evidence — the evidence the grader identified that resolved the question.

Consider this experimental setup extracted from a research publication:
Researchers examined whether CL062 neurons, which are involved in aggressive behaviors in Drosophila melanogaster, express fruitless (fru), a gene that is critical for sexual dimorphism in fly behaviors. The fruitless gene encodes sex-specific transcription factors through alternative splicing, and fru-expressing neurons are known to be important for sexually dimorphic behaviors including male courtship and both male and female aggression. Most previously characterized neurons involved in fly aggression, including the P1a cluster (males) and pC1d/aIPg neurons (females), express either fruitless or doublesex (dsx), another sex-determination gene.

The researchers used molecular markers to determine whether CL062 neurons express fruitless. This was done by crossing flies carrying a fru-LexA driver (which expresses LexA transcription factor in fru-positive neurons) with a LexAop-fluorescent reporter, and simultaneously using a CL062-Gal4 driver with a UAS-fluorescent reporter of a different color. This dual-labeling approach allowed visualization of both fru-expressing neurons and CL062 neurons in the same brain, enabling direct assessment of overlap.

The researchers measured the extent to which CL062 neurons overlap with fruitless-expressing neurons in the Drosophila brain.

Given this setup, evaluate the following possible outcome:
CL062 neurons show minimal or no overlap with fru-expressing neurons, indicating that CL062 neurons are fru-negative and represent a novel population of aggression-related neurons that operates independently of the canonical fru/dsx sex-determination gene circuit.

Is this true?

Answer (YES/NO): YES